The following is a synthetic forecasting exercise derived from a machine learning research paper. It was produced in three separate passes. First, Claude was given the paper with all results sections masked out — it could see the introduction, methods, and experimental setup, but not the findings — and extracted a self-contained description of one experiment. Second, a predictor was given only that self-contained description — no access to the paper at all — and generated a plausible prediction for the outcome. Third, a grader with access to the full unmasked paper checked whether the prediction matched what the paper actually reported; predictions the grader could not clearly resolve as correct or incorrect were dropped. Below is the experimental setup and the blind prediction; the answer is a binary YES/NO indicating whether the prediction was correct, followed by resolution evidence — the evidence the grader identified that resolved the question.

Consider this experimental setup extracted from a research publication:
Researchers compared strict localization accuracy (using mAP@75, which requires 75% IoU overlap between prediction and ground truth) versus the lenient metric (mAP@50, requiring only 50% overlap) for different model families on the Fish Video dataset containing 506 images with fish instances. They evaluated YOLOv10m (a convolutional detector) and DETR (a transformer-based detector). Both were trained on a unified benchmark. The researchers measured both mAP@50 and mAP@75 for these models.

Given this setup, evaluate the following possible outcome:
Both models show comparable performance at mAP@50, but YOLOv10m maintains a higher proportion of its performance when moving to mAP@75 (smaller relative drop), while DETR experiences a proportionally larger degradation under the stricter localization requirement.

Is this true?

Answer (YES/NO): NO